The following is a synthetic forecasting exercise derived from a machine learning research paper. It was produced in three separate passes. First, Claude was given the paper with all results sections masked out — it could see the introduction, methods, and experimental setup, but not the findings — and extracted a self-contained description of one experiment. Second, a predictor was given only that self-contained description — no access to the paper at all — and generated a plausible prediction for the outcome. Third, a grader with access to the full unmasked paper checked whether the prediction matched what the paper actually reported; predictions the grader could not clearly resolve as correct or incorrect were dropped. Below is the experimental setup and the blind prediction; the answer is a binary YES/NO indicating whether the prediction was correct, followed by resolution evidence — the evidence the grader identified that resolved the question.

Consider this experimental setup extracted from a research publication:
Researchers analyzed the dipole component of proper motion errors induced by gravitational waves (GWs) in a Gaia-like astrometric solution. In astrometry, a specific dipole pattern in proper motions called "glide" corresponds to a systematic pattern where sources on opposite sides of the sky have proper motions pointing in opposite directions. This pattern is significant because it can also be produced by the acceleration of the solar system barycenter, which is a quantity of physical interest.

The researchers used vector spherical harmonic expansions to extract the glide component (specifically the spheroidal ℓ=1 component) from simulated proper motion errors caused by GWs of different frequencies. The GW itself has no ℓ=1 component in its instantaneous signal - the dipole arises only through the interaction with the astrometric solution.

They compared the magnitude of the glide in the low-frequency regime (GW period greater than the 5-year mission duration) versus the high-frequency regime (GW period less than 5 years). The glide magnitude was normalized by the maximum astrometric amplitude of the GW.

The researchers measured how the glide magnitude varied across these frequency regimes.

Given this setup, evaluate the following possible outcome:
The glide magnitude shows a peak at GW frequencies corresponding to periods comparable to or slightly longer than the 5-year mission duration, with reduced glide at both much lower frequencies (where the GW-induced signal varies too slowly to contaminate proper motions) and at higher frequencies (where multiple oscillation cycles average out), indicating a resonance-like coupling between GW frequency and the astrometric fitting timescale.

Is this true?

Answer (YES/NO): NO